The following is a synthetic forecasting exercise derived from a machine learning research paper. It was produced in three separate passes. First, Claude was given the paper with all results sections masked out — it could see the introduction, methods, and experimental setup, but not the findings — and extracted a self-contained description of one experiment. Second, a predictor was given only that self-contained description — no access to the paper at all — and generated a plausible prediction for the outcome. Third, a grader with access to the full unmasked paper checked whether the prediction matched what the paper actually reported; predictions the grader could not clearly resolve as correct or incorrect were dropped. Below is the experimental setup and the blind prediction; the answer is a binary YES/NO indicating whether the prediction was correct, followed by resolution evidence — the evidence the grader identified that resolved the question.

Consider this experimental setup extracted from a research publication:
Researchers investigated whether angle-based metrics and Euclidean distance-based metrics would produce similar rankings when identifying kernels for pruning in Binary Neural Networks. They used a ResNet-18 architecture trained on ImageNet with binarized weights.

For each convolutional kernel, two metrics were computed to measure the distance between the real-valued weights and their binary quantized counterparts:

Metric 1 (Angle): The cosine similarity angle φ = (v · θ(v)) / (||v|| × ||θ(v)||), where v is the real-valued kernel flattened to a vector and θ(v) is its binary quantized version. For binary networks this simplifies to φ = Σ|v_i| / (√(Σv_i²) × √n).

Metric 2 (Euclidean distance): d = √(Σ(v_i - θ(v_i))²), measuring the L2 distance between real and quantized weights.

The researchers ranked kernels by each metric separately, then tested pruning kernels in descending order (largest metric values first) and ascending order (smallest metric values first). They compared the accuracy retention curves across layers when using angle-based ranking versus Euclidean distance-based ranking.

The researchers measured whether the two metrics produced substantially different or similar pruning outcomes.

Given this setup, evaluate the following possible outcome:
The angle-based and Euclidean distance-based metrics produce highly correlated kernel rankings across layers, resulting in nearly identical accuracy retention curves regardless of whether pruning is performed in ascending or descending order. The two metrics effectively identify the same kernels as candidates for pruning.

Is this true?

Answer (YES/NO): YES